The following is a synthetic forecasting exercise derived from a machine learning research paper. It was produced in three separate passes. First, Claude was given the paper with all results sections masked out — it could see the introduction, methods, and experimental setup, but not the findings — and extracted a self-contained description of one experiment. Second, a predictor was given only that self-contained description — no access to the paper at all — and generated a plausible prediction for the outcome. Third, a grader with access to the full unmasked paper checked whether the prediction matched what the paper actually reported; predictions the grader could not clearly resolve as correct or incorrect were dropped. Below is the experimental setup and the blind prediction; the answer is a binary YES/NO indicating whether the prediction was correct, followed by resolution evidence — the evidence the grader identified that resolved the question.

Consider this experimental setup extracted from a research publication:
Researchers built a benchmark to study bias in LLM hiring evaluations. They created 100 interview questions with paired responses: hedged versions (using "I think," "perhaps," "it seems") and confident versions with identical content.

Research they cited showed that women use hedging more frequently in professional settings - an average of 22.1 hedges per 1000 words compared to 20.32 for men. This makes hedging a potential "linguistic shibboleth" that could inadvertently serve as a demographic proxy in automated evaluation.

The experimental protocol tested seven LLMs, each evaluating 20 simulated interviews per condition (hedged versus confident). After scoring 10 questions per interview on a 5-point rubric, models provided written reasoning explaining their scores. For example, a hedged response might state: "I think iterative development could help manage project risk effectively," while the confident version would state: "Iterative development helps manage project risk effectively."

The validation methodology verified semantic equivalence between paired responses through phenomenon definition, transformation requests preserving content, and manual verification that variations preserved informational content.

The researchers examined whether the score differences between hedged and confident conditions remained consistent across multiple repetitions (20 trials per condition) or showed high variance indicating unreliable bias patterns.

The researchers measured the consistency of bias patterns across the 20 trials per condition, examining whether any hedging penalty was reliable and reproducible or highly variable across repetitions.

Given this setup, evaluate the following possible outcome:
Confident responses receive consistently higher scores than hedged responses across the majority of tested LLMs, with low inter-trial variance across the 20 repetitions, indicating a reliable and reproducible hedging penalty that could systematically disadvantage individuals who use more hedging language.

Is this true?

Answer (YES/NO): YES